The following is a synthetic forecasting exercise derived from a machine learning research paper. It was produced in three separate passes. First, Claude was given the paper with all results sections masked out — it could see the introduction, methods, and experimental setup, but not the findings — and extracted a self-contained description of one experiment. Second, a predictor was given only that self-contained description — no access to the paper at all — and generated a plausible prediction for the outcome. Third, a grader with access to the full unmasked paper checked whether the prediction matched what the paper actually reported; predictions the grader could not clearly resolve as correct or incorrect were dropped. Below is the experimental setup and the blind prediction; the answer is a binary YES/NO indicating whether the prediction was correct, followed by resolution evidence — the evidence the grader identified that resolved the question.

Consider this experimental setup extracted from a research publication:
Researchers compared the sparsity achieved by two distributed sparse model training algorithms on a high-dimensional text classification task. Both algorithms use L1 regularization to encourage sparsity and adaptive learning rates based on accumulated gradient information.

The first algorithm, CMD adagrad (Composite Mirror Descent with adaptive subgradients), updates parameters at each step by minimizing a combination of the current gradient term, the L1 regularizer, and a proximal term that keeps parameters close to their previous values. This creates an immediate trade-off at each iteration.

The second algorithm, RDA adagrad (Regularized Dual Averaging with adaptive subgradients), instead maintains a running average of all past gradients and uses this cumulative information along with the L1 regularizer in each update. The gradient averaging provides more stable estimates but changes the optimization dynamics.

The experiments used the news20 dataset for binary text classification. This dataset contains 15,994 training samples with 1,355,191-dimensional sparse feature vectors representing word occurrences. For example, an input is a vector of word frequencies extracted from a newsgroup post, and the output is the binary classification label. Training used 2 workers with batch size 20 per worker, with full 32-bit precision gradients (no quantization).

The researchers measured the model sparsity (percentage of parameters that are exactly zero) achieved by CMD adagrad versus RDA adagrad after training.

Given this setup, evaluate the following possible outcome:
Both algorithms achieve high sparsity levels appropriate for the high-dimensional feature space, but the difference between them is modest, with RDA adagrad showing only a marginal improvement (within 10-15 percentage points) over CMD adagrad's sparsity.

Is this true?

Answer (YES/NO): YES